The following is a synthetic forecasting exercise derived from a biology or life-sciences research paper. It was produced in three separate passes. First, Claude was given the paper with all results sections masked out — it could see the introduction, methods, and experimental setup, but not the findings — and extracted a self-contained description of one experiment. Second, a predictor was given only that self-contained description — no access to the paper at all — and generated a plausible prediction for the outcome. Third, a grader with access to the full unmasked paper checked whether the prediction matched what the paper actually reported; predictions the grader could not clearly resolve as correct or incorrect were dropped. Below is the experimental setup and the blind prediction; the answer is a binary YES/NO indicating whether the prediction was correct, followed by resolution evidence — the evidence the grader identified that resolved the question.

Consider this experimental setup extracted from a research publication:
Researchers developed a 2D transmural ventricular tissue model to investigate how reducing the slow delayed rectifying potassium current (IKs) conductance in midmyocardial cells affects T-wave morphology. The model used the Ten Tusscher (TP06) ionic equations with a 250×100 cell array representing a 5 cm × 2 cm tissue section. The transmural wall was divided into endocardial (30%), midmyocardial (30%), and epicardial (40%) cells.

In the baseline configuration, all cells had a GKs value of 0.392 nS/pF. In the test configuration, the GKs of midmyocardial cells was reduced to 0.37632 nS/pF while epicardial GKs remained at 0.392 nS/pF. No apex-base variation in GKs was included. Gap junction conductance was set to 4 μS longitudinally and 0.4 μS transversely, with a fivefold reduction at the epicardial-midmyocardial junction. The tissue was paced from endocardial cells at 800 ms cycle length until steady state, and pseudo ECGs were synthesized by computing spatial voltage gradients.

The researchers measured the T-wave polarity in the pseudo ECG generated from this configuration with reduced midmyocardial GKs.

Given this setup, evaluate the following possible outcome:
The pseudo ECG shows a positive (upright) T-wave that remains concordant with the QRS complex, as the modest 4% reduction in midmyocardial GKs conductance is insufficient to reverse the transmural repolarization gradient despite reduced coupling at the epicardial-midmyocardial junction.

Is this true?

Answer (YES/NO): NO